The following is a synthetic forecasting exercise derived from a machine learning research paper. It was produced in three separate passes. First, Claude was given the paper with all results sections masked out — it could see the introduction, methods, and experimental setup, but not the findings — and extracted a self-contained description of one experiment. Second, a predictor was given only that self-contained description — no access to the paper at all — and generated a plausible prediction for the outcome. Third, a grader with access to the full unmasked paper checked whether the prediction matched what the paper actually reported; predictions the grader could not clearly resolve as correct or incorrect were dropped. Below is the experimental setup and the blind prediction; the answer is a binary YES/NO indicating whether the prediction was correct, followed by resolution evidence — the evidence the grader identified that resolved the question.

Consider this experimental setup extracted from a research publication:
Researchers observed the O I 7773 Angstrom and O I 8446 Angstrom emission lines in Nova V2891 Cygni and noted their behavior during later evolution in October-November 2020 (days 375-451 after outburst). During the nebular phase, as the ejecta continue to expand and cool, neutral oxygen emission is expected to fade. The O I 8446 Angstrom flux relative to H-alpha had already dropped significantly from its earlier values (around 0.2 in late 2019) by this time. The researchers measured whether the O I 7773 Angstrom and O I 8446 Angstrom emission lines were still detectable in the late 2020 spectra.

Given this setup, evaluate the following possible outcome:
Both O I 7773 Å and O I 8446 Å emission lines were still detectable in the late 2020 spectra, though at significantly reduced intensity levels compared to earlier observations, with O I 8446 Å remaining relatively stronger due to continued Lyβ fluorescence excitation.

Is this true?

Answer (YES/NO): NO